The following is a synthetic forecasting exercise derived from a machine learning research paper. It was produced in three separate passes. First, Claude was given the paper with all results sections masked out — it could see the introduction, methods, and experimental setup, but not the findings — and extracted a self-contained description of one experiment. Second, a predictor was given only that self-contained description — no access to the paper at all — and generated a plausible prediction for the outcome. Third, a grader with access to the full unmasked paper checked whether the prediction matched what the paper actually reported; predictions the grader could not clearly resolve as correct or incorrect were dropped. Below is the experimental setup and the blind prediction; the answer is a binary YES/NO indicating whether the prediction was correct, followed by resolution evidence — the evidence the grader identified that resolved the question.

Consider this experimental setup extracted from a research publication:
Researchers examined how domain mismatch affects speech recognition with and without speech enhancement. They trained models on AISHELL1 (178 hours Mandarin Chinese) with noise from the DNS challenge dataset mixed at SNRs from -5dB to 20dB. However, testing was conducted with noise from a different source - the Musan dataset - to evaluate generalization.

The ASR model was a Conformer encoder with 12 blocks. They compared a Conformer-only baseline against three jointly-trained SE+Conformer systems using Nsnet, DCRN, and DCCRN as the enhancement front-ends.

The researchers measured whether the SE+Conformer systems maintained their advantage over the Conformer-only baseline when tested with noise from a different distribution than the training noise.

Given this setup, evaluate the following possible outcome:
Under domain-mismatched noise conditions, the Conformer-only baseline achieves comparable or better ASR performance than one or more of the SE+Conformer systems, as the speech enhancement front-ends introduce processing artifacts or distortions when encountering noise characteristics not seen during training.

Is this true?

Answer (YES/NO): YES